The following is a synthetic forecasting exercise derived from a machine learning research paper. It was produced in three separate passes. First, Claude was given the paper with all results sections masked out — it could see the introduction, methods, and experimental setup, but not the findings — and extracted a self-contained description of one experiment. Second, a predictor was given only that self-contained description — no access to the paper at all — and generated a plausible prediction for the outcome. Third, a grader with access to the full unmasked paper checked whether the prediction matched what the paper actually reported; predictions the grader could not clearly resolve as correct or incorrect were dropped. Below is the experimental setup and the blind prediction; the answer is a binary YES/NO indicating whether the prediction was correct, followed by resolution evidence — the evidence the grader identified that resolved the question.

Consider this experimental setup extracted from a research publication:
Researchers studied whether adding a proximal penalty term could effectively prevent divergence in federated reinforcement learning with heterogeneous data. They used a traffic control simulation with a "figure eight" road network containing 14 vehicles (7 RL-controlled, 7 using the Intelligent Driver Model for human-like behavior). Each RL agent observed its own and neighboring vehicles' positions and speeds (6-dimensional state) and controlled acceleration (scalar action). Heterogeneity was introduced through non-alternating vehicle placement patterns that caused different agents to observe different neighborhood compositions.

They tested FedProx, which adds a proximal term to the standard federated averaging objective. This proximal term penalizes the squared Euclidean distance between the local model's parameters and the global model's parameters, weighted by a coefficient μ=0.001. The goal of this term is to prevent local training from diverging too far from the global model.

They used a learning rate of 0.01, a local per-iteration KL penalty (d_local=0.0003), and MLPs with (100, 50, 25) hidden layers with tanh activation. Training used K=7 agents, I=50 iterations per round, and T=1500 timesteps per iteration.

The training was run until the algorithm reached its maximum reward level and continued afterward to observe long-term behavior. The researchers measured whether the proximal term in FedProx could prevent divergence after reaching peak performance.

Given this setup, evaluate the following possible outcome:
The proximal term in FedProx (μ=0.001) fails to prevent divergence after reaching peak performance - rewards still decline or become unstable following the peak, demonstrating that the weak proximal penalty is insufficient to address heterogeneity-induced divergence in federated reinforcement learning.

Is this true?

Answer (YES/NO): YES